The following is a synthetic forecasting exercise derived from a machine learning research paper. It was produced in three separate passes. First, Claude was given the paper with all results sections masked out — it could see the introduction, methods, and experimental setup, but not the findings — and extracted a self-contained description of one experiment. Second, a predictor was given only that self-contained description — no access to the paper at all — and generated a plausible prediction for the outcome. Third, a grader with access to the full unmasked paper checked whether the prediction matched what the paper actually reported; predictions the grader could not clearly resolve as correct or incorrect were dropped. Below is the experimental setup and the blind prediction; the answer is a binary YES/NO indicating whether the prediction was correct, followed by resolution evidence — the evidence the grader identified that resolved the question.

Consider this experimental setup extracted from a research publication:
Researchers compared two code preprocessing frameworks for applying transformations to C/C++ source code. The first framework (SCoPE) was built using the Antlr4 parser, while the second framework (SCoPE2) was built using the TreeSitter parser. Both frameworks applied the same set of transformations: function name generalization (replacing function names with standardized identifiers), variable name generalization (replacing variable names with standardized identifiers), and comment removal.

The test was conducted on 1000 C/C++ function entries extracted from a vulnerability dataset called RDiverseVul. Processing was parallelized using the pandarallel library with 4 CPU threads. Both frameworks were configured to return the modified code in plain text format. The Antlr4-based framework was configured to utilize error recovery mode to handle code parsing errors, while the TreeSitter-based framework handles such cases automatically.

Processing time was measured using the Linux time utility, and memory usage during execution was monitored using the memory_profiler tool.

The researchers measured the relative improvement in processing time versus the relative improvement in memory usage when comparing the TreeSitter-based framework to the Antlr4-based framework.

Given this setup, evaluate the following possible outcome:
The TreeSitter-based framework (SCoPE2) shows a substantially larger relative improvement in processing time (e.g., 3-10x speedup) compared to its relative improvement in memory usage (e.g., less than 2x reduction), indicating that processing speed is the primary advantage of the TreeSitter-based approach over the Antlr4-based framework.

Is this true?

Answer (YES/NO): YES